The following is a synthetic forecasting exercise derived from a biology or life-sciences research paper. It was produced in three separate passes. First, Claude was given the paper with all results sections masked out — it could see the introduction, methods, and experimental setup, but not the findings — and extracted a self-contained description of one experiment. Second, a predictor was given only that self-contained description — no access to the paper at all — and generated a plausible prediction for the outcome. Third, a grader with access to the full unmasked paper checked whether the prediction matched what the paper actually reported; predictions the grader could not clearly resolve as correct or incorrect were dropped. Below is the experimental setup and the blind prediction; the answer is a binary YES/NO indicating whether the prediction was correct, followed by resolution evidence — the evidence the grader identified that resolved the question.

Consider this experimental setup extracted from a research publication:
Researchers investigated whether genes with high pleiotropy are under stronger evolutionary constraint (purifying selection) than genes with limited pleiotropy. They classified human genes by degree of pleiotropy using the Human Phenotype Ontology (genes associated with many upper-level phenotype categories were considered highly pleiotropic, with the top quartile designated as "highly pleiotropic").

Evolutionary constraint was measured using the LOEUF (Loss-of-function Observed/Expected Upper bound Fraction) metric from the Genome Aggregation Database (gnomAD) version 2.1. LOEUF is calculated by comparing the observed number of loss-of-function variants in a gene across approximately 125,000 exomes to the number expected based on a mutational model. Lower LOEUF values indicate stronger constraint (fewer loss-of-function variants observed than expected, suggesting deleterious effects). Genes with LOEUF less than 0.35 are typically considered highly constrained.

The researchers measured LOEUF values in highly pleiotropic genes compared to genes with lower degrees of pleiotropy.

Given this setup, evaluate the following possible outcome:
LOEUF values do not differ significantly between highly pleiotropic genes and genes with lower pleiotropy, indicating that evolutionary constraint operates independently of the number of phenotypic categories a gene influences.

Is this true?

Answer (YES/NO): NO